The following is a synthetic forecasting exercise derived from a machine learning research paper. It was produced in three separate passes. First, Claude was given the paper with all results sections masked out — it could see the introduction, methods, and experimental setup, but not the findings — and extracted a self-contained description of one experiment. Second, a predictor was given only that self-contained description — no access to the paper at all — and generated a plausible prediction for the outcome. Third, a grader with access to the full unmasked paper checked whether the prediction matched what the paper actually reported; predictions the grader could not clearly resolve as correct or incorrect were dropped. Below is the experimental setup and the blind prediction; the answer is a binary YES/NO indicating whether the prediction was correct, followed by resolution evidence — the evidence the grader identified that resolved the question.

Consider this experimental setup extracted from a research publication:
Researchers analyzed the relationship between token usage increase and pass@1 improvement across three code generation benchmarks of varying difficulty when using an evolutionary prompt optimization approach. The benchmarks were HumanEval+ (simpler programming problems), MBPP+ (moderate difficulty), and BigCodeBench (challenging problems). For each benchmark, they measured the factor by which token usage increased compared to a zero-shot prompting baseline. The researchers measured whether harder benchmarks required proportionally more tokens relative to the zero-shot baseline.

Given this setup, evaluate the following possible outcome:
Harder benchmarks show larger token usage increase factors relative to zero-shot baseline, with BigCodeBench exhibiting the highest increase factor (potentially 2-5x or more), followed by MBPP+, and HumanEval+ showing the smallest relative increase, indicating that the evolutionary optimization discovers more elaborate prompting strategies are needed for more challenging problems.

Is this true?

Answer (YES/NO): YES